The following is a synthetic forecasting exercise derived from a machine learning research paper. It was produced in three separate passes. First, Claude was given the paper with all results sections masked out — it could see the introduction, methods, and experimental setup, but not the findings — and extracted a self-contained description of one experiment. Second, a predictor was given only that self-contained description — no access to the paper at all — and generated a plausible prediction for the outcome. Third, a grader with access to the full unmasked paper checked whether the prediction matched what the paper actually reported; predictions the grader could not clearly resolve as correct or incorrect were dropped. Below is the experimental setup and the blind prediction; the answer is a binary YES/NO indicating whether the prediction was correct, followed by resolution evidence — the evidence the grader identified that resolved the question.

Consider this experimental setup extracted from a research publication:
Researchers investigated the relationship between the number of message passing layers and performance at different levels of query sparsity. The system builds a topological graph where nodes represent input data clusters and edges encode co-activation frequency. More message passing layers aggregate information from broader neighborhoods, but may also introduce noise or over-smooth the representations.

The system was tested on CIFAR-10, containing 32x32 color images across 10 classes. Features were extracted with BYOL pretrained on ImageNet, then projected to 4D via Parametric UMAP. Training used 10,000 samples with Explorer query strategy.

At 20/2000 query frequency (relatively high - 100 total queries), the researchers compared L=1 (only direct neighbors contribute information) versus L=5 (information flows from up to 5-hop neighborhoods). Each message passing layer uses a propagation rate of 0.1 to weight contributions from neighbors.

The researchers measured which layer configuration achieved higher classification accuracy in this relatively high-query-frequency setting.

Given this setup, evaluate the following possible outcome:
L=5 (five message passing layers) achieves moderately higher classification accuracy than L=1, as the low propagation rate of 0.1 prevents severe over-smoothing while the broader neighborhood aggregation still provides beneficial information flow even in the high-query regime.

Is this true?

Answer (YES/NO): YES